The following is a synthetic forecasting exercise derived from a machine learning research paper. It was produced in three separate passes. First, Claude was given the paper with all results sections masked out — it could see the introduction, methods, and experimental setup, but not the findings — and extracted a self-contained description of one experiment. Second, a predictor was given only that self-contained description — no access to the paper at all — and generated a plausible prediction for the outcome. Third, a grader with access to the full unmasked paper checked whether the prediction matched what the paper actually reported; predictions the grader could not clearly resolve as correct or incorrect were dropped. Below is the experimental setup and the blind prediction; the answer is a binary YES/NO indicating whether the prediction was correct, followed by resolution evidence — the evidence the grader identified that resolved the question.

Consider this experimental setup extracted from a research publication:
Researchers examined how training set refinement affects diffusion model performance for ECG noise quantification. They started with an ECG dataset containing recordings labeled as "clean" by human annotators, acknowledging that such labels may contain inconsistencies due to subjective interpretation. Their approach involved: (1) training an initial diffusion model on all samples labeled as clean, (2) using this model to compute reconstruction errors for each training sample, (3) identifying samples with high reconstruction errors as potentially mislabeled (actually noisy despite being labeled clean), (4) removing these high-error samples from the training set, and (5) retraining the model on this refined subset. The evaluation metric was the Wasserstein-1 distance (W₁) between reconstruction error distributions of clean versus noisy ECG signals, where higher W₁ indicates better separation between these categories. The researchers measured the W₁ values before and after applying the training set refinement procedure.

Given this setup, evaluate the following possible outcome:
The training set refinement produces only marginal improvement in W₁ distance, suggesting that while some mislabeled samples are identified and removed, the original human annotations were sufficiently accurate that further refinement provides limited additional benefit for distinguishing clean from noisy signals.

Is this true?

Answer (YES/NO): NO